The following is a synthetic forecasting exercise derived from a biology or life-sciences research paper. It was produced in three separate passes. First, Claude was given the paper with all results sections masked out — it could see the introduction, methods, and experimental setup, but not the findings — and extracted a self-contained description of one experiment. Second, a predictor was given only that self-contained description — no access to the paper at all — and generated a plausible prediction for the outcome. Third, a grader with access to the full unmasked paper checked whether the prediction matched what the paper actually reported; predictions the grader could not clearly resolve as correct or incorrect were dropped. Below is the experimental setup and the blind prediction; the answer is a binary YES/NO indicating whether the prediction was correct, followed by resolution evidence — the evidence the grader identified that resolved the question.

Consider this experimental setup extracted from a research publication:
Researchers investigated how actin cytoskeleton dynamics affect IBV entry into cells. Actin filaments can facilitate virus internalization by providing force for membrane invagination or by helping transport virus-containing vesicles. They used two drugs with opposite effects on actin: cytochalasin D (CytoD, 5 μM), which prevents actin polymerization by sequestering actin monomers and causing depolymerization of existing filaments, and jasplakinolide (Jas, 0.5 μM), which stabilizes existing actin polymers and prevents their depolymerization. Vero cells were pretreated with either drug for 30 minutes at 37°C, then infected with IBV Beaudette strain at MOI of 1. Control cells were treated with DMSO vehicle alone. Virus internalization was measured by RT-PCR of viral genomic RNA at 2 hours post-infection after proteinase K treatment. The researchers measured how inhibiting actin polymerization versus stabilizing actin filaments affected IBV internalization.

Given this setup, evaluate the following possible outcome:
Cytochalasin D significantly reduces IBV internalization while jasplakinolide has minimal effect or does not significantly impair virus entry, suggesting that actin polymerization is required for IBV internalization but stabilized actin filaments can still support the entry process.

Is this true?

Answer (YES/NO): NO